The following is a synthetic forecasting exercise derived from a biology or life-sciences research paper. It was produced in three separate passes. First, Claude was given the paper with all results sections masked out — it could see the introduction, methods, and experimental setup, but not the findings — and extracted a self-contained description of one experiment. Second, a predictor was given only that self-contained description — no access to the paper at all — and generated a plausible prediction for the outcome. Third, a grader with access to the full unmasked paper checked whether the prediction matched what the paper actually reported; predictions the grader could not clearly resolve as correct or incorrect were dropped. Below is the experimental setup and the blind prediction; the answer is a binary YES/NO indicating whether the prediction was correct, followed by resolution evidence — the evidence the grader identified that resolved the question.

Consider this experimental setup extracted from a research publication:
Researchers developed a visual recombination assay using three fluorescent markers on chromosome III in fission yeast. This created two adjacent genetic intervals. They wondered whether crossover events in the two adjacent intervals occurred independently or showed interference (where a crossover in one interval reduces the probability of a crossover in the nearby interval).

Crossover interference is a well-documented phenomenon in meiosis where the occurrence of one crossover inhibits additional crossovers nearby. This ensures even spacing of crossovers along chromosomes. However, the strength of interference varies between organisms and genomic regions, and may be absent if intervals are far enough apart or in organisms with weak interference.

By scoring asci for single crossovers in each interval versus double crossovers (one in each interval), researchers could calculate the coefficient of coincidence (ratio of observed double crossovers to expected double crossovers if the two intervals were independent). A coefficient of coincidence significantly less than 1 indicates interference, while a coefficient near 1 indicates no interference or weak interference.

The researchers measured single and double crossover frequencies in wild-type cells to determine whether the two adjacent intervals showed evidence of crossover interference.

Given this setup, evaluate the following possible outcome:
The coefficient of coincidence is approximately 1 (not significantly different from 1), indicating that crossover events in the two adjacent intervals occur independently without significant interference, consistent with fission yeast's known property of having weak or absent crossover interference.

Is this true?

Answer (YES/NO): YES